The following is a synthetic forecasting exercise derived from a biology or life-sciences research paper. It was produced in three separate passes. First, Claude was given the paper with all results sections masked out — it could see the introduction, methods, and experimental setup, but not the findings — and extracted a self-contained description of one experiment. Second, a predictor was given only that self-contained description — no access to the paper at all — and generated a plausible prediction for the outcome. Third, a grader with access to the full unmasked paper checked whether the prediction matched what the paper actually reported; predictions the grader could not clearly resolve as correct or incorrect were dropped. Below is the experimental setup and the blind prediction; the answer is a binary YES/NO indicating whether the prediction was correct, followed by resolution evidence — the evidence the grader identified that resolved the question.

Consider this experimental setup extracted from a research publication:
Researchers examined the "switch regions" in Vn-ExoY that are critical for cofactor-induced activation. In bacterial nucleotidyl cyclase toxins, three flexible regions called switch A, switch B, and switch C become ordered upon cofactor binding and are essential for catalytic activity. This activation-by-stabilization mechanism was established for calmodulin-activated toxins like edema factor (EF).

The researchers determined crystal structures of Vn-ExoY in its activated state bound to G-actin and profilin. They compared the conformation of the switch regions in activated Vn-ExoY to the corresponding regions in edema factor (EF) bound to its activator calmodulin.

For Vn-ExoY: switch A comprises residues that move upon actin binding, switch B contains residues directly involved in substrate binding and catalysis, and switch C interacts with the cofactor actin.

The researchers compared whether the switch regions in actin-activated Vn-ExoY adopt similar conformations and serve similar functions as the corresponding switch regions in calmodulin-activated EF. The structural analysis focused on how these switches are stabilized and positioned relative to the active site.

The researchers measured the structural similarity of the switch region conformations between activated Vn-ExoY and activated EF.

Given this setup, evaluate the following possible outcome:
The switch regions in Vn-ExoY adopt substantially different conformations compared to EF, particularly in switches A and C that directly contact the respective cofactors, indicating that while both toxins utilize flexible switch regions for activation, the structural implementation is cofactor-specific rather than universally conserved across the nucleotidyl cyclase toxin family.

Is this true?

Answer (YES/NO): YES